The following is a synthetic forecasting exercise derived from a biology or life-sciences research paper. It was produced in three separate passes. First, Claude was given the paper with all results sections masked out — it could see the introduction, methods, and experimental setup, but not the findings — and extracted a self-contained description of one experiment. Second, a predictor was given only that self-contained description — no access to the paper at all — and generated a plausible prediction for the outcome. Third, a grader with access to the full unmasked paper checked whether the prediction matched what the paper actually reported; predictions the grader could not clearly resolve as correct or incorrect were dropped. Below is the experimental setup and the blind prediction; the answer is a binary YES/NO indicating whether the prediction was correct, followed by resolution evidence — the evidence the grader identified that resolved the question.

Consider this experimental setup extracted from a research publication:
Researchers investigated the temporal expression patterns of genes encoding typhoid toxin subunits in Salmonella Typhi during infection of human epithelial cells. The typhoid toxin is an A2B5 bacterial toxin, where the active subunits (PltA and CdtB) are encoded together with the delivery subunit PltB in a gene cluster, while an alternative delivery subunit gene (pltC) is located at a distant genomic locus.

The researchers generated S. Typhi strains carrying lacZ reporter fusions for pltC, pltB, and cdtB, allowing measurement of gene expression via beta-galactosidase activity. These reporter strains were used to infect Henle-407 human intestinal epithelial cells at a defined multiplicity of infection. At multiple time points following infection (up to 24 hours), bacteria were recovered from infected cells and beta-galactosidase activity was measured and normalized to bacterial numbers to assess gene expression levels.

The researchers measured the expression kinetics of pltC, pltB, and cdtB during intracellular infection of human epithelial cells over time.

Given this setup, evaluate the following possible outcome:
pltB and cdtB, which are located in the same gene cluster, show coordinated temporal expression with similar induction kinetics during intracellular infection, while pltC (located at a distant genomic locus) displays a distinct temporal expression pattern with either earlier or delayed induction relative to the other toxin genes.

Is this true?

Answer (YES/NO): NO